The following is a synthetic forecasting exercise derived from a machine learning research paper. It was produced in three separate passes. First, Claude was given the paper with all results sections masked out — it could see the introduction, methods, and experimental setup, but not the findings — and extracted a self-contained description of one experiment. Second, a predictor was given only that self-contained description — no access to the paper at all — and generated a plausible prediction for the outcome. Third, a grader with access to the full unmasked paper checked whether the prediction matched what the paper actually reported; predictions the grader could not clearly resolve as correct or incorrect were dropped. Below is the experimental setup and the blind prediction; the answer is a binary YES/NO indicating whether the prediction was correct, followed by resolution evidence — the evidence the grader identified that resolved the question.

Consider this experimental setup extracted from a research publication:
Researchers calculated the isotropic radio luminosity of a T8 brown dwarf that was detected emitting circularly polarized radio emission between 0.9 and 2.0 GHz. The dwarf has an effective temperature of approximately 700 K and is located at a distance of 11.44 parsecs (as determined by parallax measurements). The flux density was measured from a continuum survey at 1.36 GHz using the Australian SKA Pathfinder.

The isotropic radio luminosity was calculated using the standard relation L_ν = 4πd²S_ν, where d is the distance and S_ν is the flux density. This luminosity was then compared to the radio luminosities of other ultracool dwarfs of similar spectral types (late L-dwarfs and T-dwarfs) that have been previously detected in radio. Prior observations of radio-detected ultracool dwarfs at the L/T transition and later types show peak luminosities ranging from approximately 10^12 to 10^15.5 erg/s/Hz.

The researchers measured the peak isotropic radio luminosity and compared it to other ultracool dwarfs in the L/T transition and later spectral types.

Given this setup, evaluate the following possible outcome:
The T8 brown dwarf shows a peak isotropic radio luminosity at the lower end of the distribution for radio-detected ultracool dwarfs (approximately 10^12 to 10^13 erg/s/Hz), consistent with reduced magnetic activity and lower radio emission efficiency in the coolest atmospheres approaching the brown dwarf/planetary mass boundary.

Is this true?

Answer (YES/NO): NO